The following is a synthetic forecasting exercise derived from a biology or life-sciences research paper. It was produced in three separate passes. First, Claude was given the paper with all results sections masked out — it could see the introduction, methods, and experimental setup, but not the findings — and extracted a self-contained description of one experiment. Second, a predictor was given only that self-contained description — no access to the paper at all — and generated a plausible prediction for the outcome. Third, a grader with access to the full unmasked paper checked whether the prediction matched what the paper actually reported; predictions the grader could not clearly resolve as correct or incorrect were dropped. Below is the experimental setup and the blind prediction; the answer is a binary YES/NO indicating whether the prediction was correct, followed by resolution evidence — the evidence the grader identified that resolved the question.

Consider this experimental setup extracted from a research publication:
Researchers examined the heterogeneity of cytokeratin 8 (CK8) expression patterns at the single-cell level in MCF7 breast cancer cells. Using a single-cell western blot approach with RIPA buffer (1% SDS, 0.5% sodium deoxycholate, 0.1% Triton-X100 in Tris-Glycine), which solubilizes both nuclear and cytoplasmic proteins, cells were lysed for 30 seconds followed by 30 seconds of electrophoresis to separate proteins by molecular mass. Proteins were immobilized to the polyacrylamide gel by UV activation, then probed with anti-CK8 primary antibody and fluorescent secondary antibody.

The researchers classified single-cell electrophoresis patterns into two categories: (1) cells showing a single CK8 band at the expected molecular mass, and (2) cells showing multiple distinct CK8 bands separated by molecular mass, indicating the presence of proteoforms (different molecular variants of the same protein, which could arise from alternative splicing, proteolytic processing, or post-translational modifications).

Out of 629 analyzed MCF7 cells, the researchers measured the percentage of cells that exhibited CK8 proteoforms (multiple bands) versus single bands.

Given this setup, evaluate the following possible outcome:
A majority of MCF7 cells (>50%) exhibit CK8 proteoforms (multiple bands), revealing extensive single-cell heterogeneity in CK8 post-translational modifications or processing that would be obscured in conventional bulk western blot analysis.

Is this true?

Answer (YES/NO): NO